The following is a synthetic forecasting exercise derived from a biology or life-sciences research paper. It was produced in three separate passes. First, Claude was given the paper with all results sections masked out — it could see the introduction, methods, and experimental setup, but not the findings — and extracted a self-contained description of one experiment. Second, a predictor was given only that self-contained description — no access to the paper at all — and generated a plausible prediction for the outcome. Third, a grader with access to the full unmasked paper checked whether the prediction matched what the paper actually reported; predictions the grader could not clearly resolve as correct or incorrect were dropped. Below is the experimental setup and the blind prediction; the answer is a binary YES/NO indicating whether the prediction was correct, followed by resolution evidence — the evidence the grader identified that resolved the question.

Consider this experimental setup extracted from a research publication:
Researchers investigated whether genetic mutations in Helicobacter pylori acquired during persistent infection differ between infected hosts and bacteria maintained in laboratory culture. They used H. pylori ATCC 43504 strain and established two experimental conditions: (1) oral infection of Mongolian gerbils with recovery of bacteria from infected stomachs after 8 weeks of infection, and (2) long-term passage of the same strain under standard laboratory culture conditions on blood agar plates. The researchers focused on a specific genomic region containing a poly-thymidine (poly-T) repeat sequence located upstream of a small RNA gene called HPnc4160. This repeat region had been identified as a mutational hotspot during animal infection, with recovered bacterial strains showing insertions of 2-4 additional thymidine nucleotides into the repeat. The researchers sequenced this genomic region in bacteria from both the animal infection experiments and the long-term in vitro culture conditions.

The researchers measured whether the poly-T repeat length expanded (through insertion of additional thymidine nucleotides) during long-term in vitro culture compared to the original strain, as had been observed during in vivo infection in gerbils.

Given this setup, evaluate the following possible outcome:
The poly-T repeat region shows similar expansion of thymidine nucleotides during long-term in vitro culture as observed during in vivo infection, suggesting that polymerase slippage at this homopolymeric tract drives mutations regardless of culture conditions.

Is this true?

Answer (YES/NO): NO